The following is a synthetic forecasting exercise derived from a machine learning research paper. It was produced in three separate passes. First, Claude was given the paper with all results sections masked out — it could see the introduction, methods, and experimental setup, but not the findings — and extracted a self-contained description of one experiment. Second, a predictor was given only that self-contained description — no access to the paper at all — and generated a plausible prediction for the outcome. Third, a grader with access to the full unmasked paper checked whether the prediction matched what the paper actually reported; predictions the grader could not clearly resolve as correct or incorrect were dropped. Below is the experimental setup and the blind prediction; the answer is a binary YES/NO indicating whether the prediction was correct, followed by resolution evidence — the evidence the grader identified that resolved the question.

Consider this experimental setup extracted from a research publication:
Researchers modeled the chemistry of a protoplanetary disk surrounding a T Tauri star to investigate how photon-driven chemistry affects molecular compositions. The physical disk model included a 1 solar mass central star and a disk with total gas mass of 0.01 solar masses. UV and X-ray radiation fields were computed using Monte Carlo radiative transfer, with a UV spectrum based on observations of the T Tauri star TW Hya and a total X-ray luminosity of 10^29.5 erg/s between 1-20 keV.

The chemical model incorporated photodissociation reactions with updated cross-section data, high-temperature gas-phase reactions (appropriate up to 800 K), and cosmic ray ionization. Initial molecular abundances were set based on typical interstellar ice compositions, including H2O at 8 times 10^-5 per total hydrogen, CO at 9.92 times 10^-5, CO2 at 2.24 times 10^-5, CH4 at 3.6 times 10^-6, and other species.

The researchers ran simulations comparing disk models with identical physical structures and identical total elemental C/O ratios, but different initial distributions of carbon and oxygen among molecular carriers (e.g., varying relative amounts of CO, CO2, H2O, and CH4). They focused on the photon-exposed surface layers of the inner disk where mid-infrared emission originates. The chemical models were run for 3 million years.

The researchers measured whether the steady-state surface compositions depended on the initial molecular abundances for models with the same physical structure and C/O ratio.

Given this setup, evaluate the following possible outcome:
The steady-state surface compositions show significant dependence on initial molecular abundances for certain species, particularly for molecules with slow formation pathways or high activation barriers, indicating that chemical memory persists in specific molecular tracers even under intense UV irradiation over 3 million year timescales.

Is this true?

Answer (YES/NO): NO